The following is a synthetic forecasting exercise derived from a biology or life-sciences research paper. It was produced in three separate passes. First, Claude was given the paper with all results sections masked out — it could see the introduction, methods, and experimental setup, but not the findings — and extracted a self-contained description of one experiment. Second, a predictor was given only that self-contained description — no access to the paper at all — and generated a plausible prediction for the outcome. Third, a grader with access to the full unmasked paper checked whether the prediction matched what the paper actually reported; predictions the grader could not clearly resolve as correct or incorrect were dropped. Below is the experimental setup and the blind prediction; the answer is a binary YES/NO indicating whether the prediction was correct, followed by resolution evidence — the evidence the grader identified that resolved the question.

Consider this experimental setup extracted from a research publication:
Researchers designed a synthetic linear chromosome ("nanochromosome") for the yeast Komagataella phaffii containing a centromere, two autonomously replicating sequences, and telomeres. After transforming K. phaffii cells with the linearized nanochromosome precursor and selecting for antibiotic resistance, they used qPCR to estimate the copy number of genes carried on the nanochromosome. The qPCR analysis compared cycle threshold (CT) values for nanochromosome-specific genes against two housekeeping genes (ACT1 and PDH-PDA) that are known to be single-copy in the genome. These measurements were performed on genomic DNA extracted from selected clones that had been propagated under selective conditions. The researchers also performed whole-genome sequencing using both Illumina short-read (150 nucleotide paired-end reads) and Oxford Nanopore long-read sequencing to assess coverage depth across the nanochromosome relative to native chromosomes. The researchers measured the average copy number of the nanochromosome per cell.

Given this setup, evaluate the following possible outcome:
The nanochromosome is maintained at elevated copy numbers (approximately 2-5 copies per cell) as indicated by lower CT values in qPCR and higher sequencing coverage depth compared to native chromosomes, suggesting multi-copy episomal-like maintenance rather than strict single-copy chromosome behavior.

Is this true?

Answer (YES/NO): NO